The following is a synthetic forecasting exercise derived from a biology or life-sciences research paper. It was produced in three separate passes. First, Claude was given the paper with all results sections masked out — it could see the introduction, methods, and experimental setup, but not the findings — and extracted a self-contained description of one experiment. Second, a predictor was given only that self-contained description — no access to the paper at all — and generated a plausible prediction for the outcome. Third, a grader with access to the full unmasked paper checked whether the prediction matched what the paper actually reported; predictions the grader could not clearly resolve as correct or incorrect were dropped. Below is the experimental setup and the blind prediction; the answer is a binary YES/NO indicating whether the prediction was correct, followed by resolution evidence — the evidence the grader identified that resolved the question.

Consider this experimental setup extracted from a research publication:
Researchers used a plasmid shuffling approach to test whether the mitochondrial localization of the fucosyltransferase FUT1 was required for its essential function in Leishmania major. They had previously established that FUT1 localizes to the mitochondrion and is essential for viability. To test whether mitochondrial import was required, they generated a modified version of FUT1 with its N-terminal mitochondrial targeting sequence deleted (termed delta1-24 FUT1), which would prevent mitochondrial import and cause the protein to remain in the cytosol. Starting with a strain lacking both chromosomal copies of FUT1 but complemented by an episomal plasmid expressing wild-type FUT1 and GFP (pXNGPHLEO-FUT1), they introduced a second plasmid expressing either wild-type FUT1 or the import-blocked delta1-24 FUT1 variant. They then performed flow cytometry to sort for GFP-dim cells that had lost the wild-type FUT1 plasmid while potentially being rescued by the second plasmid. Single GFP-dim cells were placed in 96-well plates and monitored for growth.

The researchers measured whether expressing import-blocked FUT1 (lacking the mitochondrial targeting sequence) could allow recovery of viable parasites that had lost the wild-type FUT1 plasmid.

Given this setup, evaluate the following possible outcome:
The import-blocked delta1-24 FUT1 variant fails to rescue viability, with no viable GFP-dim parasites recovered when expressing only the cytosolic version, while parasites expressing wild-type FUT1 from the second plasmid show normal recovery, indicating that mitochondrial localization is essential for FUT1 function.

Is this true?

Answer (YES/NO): YES